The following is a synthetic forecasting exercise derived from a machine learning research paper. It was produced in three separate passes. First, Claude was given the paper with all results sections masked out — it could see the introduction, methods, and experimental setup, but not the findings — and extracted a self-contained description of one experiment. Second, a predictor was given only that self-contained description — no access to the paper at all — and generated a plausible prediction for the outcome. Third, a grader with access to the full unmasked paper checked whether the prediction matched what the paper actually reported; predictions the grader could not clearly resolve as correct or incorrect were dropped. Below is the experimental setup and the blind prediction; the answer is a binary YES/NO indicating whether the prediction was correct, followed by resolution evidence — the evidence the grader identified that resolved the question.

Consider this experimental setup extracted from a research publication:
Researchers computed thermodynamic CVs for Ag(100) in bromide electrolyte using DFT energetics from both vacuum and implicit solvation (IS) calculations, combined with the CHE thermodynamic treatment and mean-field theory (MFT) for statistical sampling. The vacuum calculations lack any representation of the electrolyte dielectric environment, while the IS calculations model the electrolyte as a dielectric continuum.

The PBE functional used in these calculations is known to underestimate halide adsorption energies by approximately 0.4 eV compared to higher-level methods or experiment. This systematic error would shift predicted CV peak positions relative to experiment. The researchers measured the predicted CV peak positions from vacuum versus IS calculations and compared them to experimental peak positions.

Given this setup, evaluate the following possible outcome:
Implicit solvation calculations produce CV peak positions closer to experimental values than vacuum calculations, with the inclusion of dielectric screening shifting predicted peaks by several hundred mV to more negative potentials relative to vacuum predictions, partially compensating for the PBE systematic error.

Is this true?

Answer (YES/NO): NO